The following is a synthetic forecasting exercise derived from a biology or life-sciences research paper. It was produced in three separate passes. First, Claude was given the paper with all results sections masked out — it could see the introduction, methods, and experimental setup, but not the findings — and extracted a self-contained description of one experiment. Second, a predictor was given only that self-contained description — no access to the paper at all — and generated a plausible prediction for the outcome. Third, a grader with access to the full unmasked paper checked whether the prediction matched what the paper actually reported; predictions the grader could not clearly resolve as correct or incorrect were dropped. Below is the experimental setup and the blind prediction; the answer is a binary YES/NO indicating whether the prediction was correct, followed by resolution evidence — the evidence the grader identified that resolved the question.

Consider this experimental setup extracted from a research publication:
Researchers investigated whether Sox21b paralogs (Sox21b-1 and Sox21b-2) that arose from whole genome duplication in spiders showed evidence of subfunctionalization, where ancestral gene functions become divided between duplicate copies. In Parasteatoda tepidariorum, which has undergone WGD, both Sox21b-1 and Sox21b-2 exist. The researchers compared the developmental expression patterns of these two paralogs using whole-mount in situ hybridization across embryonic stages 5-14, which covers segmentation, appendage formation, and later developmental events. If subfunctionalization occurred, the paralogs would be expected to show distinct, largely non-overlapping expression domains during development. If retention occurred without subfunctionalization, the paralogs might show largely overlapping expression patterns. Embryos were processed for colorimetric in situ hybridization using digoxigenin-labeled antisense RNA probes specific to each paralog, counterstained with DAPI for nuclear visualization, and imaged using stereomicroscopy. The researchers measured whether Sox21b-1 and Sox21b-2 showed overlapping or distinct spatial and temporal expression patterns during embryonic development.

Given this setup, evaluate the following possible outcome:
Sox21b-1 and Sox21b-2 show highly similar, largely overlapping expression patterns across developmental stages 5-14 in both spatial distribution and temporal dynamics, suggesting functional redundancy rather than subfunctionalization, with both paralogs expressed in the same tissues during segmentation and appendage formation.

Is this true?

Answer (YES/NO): NO